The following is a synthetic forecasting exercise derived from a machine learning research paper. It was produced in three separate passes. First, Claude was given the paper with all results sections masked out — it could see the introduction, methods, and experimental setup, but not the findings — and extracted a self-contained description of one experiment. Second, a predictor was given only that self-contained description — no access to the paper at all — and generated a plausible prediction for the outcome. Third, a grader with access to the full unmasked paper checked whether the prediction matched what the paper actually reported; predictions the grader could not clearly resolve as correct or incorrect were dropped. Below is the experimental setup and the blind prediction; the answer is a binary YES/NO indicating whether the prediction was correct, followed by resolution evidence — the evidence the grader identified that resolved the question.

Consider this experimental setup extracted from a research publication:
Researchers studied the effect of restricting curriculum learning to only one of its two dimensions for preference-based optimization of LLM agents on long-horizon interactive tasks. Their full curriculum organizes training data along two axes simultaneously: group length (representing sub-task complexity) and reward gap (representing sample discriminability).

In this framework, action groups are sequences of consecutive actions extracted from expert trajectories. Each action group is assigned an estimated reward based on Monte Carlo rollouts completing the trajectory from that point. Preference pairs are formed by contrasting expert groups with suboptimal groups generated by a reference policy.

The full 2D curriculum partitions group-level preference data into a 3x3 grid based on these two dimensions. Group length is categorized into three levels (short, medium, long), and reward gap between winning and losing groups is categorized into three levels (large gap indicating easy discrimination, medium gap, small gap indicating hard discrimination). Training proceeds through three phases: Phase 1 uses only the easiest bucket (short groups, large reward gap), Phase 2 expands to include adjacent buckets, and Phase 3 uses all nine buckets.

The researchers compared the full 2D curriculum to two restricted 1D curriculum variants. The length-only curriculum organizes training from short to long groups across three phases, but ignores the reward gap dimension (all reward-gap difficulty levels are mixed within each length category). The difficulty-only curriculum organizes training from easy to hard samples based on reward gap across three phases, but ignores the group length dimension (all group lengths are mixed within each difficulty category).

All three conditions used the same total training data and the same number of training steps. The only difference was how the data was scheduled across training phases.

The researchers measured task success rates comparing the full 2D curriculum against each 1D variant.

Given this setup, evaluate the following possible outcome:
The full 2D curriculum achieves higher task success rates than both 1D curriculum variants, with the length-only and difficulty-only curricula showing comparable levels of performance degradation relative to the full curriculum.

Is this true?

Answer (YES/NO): NO